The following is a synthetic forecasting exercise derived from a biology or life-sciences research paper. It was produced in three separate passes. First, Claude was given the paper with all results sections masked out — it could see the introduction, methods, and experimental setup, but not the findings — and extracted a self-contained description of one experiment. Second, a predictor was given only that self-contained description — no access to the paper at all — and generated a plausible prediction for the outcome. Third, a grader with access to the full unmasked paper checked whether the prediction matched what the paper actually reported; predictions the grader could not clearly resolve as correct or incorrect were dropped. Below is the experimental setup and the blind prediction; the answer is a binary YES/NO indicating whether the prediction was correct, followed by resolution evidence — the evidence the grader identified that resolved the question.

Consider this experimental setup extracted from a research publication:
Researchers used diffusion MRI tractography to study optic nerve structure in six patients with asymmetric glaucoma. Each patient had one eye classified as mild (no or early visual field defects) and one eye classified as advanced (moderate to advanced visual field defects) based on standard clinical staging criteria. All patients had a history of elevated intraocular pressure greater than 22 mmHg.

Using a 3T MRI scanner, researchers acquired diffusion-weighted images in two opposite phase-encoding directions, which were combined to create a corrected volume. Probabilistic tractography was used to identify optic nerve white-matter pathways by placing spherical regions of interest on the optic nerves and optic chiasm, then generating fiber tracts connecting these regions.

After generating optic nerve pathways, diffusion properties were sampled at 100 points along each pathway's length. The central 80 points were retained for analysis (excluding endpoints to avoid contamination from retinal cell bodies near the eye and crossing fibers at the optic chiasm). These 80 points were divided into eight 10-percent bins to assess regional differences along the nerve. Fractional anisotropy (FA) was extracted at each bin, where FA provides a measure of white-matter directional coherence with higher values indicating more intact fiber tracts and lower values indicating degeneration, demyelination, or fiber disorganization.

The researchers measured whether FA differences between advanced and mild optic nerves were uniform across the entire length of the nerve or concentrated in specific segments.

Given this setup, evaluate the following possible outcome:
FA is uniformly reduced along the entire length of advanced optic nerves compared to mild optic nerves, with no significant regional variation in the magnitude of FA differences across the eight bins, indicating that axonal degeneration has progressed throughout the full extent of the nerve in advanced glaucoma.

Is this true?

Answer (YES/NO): NO